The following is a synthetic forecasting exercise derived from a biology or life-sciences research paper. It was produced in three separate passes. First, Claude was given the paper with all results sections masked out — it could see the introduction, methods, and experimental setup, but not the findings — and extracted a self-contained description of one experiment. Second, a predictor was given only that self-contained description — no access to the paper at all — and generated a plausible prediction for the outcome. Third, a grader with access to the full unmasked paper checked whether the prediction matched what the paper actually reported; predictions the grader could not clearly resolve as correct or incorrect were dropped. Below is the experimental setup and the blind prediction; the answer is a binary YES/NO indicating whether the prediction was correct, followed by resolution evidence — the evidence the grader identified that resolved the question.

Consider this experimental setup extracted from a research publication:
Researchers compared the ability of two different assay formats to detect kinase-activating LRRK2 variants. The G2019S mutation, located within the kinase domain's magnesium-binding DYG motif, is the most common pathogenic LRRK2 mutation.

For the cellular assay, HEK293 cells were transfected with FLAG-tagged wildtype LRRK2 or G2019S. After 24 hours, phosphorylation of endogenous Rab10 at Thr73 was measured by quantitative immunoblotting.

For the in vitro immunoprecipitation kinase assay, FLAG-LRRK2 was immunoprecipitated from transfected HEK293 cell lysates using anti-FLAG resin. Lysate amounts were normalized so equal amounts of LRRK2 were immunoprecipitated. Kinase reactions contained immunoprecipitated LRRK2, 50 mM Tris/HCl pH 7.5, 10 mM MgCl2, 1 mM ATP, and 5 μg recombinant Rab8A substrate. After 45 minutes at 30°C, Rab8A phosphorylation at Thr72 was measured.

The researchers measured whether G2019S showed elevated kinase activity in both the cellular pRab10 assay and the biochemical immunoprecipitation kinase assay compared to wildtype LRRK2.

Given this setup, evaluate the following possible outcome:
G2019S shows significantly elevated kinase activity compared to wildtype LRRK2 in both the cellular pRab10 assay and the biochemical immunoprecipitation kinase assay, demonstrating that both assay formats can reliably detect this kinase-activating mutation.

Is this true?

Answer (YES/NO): YES